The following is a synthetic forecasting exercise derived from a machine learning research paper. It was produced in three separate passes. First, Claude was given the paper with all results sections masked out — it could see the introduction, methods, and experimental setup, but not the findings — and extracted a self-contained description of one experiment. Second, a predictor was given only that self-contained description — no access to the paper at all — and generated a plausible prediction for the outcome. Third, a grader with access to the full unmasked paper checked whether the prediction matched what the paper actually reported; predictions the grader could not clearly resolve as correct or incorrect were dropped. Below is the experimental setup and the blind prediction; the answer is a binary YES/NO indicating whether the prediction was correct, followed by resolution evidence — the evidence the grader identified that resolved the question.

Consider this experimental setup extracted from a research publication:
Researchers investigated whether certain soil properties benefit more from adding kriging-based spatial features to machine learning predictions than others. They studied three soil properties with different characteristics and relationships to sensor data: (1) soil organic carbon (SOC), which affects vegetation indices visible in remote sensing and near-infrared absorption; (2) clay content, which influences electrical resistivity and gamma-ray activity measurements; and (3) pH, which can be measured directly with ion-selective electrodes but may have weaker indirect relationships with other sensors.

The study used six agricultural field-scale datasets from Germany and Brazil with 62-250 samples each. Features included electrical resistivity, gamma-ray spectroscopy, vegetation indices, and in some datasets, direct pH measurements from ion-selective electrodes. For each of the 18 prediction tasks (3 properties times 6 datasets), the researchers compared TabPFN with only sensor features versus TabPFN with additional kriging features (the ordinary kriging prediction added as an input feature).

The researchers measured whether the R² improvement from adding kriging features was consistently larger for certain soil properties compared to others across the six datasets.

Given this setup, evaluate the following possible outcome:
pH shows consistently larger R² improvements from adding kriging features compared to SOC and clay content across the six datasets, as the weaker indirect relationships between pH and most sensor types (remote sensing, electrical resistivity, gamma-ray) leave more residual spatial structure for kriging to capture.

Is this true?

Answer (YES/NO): NO